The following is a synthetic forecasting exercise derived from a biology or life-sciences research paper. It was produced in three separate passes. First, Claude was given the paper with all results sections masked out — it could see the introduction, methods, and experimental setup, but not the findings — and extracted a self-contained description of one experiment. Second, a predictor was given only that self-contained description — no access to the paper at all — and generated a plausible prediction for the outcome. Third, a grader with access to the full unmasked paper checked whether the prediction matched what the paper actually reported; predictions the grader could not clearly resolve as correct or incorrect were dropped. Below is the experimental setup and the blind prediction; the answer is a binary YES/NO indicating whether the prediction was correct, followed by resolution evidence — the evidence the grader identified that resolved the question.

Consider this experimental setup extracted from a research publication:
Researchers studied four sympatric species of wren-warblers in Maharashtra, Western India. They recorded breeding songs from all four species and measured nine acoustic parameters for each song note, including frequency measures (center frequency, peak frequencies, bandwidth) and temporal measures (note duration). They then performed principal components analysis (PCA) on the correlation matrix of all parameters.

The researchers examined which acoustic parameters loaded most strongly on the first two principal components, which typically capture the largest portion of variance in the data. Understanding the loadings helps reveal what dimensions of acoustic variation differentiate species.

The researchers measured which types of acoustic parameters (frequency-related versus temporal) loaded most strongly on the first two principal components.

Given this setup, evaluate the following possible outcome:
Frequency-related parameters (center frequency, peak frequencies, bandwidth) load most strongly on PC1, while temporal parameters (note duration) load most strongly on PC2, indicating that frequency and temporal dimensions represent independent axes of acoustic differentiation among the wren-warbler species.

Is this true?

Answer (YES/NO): NO